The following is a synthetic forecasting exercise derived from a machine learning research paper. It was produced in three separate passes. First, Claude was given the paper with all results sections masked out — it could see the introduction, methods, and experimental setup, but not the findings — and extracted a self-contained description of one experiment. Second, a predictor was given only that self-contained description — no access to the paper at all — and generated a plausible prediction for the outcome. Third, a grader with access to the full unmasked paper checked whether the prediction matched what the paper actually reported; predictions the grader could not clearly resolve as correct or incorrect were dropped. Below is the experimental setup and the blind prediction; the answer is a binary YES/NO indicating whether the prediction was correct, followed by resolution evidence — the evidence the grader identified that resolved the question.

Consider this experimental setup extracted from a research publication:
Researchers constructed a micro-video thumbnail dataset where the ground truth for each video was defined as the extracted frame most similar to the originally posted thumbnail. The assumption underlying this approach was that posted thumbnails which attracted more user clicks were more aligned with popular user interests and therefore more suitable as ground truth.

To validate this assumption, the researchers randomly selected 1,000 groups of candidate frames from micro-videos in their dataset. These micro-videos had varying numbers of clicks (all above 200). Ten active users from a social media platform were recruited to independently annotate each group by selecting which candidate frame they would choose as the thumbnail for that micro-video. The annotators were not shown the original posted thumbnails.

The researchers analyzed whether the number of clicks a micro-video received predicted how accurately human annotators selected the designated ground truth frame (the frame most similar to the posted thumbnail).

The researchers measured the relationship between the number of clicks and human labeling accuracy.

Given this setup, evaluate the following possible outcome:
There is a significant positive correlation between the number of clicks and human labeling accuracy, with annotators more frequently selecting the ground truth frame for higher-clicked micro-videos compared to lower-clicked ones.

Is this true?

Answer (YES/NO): YES